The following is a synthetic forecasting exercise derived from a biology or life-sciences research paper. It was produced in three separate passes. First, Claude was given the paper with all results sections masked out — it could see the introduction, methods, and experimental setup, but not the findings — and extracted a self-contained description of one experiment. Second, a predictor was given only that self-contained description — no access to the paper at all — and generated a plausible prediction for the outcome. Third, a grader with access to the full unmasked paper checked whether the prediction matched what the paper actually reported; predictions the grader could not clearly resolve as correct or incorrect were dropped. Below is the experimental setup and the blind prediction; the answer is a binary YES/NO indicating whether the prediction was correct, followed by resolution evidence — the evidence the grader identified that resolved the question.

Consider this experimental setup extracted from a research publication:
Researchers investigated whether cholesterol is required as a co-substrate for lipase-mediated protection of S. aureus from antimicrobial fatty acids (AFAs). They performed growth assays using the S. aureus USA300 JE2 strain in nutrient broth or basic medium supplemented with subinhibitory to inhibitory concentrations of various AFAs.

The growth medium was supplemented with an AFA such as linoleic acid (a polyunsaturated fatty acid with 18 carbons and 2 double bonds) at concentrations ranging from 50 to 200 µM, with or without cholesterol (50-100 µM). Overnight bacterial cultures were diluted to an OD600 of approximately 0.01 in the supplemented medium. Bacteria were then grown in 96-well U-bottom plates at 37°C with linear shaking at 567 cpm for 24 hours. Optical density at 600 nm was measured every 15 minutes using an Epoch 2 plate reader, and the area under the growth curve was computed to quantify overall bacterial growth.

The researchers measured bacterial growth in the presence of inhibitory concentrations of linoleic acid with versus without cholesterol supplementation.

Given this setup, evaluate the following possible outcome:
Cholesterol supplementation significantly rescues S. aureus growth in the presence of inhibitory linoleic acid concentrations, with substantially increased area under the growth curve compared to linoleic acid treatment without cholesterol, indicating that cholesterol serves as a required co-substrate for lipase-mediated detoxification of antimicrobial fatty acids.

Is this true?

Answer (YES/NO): YES